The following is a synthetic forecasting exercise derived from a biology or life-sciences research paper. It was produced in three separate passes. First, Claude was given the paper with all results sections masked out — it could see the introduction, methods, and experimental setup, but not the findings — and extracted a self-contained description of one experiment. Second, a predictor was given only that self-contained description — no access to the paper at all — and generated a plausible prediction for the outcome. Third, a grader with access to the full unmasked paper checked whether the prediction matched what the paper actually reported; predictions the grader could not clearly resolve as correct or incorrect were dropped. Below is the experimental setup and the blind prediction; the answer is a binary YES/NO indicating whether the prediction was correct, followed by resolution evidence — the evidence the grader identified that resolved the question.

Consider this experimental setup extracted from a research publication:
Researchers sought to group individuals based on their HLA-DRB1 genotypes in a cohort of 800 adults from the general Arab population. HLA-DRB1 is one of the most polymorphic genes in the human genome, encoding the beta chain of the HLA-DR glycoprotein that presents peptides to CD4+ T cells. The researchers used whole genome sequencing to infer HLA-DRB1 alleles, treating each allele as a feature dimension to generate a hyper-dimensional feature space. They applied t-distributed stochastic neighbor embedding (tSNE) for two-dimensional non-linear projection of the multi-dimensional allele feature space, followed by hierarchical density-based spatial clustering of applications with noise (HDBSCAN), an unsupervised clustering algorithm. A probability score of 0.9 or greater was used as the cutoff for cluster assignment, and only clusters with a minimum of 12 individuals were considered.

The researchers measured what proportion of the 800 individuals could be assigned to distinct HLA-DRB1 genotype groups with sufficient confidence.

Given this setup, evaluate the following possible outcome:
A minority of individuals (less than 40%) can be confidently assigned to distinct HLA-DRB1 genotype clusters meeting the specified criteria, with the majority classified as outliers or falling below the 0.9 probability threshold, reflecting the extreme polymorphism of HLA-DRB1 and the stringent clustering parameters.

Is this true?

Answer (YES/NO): NO